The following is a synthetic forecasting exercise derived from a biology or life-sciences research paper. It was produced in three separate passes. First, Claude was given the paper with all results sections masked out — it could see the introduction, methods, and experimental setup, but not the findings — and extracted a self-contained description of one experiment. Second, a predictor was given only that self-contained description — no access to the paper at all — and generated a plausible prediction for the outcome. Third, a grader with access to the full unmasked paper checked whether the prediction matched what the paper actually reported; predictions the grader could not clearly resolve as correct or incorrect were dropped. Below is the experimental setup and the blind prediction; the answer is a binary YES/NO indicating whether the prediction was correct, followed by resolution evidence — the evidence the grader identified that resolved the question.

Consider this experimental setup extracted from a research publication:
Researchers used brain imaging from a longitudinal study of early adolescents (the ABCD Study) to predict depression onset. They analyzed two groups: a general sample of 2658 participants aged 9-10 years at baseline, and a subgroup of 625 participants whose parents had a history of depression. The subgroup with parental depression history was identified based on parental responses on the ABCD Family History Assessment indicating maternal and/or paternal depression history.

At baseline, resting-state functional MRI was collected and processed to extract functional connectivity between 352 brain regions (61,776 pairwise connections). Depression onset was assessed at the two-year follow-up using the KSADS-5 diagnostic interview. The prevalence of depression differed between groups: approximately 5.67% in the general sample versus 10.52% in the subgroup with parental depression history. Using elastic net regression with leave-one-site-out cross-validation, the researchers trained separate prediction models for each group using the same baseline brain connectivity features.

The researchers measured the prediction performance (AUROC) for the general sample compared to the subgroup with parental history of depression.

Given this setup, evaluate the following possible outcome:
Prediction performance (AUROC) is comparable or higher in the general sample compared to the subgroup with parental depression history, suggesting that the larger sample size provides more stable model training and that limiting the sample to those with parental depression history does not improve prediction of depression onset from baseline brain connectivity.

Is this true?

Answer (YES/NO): NO